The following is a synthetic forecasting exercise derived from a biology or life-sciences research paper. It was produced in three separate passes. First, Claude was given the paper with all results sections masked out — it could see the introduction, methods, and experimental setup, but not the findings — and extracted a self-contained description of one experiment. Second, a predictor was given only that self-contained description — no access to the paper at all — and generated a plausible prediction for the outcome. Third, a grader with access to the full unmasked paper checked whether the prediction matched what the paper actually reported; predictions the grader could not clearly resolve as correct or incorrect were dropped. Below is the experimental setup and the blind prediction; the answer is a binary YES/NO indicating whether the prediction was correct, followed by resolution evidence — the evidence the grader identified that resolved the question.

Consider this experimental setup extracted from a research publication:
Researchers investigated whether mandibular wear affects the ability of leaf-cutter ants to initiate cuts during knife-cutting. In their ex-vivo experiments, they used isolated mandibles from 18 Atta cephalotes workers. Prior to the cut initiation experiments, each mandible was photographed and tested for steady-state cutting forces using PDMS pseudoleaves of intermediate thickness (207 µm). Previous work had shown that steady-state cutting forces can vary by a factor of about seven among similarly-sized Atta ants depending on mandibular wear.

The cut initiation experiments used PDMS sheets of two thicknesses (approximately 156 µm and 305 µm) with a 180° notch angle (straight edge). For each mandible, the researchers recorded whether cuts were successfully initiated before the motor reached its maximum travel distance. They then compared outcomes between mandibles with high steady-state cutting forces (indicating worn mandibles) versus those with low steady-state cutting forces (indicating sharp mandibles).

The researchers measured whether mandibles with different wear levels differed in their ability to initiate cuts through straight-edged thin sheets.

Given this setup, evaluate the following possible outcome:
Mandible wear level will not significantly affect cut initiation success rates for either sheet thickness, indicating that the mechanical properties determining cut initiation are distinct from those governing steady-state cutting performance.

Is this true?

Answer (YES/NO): NO